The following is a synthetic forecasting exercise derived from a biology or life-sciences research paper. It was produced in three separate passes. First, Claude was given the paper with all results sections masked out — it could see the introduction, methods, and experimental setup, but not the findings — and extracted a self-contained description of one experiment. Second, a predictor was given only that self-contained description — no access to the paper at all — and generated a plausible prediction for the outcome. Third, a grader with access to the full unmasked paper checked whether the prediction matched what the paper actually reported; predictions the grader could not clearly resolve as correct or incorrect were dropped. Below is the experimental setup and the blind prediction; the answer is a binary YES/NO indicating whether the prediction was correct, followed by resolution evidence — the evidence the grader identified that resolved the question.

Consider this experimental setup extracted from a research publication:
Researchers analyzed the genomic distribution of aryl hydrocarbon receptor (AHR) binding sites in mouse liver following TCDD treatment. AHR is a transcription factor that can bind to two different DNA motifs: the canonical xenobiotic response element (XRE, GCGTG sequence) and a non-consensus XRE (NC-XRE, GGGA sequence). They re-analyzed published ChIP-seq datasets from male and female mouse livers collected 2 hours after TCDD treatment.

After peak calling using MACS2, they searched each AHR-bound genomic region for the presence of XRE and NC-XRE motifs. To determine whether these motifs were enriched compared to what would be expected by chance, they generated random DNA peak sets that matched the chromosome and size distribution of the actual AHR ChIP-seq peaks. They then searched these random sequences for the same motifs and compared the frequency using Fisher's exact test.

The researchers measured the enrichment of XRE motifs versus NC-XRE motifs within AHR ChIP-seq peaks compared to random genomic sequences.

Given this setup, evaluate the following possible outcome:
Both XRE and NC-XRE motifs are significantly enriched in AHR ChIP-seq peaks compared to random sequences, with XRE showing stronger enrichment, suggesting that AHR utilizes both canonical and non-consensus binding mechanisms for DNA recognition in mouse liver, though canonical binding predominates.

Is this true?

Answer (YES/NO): NO